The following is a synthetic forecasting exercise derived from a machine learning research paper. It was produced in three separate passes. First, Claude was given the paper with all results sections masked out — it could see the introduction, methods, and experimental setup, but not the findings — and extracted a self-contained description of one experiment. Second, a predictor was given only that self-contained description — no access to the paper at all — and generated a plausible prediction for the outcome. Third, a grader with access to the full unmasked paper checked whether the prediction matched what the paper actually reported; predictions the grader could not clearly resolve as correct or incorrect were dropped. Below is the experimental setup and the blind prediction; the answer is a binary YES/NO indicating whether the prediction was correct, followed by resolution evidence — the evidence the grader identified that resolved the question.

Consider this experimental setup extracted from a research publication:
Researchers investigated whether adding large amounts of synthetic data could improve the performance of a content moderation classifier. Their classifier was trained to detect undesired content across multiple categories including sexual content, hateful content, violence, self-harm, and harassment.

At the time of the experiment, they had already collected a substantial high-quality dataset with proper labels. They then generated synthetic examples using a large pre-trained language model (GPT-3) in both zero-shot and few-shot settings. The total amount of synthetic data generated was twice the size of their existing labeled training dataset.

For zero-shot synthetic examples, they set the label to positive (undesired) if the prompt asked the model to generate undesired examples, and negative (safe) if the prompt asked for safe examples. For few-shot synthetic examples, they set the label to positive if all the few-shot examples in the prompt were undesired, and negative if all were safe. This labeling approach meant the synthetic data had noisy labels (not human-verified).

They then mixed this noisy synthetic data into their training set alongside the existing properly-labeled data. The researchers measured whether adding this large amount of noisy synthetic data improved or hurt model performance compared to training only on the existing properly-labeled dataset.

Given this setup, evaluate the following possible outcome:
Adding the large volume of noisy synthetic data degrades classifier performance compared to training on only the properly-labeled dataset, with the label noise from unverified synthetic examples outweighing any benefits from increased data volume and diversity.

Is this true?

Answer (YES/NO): YES